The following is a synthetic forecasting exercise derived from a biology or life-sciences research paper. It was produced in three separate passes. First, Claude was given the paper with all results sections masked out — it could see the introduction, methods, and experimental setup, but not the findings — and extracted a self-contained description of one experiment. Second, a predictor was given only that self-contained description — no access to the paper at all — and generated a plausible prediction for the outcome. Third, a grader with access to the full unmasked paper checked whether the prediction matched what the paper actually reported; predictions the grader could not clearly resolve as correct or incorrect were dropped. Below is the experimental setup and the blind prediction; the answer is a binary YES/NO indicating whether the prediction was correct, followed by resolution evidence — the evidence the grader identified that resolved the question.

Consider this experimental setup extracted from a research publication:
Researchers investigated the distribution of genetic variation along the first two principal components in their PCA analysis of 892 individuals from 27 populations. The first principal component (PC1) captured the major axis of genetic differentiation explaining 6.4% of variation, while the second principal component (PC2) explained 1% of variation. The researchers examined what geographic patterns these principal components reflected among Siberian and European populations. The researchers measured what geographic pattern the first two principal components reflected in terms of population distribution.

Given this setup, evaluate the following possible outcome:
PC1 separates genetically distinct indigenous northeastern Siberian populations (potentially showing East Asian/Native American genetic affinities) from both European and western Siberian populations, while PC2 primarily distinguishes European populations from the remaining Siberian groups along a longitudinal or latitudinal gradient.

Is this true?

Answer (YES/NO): NO